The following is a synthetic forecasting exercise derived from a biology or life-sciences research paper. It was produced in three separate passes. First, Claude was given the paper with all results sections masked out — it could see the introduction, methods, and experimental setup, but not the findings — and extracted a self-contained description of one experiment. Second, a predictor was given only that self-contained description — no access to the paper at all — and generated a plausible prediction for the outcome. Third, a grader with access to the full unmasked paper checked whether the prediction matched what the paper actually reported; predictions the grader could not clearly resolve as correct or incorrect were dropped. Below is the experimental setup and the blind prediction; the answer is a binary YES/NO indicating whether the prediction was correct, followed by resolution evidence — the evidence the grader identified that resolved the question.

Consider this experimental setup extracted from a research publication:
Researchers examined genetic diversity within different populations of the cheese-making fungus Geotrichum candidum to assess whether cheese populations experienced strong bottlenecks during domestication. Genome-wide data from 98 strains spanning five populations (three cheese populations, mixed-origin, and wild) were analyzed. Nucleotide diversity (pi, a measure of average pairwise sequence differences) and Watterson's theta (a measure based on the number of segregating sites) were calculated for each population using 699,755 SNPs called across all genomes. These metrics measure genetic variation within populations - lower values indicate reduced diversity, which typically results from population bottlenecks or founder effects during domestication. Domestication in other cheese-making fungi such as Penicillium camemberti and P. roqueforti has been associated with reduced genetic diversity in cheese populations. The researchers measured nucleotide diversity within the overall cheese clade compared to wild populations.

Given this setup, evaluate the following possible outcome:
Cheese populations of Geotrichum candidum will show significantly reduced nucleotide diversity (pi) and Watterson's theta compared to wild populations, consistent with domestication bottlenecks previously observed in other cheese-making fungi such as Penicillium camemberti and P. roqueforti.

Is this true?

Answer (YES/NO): NO